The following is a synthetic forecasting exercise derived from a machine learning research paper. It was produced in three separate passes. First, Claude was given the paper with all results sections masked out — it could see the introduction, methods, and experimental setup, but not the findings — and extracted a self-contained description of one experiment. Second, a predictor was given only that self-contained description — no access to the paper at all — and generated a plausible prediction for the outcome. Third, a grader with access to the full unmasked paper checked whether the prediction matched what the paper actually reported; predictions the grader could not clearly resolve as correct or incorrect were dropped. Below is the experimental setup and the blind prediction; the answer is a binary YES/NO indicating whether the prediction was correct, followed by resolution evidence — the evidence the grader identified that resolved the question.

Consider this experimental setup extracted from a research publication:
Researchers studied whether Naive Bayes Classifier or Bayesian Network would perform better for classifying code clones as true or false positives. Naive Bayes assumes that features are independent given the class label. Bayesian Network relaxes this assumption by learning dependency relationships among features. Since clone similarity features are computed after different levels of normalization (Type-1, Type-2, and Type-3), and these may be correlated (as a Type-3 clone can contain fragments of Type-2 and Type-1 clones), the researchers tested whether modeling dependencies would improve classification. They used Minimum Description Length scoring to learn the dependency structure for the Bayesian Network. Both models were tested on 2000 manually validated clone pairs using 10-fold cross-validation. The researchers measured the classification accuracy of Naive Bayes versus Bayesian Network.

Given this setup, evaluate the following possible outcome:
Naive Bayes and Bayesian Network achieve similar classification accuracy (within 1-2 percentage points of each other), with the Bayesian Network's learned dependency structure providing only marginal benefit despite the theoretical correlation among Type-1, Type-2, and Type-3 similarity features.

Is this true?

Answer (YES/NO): NO